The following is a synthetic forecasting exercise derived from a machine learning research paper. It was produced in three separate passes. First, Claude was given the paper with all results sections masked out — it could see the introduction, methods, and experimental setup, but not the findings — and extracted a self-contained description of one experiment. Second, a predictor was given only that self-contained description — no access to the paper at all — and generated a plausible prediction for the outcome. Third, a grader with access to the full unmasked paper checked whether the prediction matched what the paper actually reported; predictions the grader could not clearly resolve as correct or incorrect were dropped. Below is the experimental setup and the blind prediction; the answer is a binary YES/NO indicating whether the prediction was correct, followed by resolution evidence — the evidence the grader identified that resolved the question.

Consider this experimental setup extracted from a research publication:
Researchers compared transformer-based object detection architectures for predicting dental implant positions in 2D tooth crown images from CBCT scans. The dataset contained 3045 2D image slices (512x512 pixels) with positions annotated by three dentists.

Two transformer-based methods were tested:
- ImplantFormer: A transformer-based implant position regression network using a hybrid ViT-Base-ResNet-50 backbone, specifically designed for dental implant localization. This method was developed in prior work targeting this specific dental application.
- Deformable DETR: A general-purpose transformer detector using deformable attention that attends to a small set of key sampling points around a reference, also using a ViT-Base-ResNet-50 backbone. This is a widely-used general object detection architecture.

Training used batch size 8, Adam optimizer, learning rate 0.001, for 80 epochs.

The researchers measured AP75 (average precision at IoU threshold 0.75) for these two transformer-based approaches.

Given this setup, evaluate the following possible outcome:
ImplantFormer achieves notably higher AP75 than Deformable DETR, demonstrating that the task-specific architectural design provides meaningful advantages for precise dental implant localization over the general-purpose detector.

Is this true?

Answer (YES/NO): YES